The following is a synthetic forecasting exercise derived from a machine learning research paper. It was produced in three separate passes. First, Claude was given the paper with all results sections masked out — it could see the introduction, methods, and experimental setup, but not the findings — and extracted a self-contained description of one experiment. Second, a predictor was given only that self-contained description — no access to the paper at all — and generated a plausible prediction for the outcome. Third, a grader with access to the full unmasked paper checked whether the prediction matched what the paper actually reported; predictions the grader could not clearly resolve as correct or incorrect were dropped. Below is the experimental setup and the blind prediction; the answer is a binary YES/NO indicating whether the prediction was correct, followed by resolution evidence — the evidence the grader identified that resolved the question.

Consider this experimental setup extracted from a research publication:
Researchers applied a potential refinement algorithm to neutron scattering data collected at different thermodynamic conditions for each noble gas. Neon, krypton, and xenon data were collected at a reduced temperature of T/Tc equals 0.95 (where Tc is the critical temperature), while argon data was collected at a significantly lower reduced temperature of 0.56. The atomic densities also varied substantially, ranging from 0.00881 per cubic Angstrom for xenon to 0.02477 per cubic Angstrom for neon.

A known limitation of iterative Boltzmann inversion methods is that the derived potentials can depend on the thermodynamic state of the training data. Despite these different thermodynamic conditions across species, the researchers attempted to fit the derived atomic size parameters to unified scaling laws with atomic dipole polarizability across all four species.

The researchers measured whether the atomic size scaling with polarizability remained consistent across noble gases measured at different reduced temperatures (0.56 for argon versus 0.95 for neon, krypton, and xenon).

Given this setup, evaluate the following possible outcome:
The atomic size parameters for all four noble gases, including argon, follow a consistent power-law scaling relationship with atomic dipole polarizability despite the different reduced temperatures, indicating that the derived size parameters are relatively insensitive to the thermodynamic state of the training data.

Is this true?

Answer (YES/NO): YES